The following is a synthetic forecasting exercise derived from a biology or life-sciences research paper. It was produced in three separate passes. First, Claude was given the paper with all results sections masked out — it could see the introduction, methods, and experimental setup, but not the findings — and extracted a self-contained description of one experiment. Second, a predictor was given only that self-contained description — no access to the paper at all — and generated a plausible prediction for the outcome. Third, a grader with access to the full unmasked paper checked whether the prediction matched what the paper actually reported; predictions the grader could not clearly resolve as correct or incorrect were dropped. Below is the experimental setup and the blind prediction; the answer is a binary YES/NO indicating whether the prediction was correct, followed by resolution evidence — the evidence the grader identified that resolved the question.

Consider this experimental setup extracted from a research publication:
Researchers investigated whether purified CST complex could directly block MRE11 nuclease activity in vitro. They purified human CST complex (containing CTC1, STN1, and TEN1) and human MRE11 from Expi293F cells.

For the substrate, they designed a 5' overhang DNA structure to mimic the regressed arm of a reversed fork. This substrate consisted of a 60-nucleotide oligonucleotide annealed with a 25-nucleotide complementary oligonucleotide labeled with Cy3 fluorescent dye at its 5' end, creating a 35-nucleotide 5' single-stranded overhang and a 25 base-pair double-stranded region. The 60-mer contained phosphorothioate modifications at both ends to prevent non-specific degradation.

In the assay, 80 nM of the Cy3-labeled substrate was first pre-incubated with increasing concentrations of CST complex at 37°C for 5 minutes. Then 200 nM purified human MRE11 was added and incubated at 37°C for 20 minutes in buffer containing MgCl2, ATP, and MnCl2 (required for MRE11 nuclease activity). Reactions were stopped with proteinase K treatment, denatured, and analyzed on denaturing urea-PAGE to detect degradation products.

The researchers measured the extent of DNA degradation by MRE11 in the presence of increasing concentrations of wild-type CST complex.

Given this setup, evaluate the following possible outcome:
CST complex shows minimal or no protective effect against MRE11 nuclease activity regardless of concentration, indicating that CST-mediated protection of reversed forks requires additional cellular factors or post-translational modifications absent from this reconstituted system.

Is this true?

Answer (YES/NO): NO